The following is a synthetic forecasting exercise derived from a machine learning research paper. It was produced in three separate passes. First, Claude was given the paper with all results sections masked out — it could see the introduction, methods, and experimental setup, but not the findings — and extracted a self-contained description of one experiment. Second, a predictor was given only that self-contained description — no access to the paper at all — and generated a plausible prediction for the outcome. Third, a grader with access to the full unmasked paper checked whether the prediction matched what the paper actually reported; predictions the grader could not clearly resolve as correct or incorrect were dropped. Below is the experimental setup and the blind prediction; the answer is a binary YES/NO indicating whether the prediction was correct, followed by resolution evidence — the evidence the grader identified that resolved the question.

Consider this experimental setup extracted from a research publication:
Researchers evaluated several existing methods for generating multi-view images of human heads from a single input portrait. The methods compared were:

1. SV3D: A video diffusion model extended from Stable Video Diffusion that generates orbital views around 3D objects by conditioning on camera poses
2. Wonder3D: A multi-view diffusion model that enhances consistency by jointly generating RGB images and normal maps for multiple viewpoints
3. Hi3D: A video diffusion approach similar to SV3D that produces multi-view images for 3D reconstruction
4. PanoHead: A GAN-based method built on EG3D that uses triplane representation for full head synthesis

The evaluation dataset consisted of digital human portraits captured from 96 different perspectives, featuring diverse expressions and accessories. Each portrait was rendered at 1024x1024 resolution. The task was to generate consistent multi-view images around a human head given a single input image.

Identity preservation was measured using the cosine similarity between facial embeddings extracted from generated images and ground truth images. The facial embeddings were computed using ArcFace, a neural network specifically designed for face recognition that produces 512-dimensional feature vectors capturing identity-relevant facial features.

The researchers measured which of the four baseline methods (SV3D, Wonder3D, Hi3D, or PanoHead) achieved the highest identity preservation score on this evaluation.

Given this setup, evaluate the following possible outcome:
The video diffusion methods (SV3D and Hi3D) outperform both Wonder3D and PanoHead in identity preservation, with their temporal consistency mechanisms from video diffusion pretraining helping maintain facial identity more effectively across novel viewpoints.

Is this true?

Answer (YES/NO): NO